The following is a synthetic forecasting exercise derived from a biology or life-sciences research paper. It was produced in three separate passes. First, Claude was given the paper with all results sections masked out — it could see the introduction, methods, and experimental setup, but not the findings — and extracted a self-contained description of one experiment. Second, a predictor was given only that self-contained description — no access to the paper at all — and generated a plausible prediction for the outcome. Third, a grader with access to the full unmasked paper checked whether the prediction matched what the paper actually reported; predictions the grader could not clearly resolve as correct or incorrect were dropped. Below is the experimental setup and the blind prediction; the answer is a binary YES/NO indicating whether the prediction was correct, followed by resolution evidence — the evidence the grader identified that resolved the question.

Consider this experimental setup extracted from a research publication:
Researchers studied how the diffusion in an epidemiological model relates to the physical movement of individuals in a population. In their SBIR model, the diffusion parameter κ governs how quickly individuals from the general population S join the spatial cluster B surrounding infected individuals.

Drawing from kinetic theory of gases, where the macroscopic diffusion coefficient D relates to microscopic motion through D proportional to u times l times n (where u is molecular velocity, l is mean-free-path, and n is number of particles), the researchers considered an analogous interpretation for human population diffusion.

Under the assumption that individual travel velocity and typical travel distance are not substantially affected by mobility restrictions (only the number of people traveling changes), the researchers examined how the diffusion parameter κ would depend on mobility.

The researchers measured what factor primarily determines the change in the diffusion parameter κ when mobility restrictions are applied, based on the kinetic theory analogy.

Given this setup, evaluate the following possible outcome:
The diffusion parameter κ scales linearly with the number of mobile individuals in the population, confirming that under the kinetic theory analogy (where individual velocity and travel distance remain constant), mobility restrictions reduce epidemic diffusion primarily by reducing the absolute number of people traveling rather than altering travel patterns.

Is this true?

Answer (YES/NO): YES